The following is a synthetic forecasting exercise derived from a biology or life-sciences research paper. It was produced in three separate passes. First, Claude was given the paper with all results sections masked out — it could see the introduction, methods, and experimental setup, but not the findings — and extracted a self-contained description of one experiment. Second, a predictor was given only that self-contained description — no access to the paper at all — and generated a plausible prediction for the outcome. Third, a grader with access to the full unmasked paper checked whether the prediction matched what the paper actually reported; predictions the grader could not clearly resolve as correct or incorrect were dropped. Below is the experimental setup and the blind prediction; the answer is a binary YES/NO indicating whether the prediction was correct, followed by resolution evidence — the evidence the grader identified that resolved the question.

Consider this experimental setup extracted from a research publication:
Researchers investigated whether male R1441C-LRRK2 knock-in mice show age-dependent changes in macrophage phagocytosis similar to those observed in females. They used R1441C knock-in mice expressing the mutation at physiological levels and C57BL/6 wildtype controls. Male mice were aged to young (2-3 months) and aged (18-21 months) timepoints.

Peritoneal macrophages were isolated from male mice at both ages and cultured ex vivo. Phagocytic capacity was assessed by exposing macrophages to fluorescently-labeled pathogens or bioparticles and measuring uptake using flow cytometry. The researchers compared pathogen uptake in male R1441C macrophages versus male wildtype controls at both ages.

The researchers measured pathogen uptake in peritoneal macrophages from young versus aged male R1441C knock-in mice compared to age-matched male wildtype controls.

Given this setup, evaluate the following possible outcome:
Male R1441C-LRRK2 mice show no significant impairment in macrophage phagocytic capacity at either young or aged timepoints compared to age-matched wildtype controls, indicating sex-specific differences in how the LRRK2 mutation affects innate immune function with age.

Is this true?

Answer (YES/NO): YES